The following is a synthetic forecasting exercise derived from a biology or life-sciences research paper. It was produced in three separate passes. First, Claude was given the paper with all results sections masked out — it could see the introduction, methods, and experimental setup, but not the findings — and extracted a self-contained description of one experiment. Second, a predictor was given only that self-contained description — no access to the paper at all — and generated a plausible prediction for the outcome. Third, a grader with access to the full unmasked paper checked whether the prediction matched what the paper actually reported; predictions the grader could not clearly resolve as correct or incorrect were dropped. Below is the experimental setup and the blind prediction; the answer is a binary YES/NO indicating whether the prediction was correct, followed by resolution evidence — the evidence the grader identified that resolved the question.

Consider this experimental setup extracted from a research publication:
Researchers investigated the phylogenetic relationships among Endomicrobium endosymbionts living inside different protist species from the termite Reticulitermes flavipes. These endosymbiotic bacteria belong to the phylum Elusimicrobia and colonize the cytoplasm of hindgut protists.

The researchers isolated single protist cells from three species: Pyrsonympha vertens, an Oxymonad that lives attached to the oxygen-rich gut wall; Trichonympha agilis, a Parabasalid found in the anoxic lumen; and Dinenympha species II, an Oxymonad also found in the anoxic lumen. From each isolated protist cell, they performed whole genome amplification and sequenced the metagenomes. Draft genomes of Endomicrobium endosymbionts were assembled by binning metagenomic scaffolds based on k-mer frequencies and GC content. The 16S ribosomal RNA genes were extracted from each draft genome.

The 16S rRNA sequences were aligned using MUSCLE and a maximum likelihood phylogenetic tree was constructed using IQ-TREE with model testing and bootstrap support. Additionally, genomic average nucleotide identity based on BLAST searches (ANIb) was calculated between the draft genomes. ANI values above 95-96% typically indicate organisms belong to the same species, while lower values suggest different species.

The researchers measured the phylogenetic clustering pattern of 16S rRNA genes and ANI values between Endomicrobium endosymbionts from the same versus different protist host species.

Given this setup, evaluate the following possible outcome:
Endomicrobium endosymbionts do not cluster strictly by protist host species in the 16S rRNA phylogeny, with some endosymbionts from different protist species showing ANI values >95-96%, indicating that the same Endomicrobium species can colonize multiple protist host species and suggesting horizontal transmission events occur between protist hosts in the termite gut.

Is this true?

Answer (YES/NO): NO